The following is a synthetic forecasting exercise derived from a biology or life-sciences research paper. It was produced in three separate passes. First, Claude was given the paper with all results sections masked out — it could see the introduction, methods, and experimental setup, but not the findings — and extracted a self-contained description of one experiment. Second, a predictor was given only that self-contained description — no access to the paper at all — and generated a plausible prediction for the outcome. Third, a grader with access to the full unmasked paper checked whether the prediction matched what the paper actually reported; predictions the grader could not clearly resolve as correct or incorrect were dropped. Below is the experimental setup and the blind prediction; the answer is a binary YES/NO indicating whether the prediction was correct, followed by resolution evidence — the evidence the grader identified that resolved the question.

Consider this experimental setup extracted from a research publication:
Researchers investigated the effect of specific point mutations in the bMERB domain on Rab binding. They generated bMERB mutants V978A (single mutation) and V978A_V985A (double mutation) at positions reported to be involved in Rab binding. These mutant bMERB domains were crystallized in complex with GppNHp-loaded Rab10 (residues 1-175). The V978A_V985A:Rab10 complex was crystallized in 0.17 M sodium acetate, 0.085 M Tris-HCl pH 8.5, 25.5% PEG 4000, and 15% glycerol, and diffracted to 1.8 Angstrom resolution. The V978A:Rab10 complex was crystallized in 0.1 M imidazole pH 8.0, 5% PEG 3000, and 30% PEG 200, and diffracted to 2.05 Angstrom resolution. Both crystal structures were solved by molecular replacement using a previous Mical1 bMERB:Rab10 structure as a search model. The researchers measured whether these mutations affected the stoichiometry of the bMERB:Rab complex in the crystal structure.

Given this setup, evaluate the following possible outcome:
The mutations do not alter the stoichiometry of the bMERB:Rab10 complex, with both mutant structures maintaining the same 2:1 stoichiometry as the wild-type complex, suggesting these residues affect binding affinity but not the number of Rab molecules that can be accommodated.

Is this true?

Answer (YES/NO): NO